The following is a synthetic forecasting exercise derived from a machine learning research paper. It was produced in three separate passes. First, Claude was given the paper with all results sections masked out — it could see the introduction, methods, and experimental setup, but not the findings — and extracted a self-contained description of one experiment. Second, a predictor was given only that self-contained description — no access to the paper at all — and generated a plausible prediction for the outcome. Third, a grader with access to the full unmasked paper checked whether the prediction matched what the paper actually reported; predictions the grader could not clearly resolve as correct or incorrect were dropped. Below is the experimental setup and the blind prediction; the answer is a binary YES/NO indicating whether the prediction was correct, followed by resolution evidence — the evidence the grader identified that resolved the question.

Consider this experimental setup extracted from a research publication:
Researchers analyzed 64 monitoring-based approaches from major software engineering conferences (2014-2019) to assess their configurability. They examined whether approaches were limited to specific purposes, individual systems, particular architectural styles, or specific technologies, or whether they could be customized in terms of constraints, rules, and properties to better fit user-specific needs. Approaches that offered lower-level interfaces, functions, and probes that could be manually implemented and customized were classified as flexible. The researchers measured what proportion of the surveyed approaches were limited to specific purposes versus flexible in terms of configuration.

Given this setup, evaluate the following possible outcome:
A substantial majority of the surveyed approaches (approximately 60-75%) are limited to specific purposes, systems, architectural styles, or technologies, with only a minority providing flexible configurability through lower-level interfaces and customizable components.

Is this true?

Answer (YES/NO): NO